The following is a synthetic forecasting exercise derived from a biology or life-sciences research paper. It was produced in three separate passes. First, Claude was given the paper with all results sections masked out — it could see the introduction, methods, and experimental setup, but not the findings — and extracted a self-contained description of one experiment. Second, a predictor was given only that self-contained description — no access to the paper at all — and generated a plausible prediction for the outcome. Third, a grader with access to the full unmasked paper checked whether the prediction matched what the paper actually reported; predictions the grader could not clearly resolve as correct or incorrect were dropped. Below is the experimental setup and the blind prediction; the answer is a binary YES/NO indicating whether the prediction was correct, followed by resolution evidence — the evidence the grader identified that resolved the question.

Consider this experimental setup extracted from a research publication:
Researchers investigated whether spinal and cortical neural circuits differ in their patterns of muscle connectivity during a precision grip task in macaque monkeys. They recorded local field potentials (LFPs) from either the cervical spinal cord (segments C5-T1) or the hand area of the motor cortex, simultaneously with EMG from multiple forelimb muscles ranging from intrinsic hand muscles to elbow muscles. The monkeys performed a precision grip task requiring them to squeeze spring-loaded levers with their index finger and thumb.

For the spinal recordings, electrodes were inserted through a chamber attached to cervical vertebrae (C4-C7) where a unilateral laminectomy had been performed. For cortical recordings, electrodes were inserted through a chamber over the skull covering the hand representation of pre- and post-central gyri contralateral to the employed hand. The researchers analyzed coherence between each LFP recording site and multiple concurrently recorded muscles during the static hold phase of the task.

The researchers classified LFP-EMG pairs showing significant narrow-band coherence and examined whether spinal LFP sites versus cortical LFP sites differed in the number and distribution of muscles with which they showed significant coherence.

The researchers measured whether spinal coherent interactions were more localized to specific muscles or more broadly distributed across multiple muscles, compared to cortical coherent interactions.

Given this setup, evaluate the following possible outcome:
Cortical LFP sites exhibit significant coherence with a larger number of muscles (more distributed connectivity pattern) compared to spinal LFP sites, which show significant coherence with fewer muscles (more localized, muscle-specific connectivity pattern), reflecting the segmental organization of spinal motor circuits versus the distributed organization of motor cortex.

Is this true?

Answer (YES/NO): YES